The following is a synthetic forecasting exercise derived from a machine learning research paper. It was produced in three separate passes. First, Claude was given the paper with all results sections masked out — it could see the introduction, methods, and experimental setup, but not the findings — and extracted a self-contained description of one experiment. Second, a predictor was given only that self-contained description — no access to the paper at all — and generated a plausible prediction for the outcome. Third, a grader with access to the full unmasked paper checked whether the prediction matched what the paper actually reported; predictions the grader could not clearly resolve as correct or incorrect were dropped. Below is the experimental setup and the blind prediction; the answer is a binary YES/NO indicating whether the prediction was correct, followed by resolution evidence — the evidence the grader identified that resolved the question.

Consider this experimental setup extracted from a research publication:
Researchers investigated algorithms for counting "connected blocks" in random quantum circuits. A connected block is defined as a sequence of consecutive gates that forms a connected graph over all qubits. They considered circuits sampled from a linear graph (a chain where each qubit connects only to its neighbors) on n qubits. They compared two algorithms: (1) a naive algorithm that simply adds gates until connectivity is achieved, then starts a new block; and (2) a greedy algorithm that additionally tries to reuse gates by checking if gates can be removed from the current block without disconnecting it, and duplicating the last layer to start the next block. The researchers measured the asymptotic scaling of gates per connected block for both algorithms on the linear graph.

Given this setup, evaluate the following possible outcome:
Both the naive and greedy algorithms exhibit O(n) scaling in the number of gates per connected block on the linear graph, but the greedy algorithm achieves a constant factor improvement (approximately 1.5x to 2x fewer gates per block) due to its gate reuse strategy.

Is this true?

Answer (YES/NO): NO